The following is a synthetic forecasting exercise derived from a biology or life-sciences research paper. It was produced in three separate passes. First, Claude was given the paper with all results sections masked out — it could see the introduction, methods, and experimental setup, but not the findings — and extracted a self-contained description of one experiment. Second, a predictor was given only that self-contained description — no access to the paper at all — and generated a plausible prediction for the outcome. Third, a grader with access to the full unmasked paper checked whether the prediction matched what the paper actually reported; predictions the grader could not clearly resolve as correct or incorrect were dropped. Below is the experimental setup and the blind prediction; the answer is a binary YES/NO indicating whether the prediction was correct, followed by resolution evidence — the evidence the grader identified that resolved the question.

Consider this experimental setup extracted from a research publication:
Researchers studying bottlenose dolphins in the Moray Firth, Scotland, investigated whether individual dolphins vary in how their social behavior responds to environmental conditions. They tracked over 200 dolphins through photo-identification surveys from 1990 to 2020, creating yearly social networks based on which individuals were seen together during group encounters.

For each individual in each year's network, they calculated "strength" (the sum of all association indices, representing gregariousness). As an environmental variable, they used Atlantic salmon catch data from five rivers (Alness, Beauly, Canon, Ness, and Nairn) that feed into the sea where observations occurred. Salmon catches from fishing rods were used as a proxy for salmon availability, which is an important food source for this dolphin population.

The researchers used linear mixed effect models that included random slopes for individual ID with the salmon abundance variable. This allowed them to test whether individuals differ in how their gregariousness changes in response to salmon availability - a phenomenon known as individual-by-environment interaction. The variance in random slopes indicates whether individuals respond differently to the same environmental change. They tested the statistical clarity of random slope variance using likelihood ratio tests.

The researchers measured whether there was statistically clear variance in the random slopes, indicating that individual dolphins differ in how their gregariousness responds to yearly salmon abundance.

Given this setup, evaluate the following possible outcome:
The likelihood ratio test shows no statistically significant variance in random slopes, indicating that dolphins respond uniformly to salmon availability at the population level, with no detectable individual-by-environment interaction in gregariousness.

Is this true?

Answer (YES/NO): NO